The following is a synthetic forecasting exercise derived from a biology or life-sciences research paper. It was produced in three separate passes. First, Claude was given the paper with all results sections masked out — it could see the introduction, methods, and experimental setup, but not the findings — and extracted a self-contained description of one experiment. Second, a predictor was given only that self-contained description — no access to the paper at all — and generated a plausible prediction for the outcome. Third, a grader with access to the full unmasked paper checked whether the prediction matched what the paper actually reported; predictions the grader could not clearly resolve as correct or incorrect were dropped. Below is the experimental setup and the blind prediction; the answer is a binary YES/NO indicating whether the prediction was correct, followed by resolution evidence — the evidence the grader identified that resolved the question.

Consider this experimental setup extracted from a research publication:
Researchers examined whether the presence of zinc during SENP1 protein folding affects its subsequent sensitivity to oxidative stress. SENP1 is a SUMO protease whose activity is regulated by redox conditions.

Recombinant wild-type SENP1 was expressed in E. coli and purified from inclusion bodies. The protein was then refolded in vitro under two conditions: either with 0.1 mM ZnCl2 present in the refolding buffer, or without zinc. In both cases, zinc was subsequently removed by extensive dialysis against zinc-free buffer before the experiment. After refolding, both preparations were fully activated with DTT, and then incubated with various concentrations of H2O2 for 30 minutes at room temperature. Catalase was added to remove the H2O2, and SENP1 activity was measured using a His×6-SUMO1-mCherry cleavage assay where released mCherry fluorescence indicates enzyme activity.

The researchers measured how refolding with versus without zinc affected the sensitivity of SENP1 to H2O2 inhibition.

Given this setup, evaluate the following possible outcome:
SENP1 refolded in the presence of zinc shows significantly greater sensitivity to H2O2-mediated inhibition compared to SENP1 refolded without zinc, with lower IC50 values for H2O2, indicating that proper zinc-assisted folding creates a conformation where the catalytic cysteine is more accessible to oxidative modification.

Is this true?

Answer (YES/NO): YES